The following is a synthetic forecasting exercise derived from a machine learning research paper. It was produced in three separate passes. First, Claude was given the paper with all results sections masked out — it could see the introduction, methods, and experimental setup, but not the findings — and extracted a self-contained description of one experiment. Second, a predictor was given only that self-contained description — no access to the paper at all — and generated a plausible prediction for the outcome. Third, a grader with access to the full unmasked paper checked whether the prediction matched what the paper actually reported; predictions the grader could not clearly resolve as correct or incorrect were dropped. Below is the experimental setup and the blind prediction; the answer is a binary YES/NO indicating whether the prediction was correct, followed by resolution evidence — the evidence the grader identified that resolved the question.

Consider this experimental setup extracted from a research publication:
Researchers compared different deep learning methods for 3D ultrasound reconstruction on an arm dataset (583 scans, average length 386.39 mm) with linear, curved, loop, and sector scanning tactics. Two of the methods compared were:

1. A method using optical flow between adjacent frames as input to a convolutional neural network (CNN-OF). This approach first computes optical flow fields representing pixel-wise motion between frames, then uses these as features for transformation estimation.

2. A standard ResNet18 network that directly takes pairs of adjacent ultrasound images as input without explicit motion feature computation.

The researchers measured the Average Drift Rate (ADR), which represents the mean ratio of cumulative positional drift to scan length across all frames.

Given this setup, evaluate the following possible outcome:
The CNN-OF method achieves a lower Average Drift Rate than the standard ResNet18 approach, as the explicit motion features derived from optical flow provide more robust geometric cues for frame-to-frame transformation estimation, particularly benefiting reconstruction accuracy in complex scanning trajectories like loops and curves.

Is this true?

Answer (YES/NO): NO